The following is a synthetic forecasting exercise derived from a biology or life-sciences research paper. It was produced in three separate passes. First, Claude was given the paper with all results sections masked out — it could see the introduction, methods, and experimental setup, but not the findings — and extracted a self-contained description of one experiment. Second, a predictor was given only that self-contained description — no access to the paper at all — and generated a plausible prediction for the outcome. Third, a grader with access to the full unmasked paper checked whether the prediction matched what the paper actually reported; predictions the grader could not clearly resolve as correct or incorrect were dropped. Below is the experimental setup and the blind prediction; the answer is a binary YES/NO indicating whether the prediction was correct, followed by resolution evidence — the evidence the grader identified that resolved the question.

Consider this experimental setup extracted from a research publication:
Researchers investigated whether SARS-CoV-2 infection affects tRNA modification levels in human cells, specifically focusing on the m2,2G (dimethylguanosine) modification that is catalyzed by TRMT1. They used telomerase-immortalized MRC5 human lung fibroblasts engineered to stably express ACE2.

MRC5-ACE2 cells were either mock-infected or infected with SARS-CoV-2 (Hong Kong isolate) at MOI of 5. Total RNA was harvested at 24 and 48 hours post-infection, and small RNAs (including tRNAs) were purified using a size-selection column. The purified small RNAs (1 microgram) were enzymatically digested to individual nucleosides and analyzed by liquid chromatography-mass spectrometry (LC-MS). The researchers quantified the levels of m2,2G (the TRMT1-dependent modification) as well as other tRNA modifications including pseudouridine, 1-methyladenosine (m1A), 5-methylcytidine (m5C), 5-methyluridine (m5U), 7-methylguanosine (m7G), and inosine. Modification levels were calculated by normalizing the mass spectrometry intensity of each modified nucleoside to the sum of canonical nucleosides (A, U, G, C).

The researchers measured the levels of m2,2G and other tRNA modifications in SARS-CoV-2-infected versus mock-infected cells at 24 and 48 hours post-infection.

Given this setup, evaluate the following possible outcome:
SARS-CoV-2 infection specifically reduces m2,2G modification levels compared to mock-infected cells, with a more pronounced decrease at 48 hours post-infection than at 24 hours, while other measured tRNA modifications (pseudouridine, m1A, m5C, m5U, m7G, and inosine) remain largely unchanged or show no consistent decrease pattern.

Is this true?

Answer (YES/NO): NO